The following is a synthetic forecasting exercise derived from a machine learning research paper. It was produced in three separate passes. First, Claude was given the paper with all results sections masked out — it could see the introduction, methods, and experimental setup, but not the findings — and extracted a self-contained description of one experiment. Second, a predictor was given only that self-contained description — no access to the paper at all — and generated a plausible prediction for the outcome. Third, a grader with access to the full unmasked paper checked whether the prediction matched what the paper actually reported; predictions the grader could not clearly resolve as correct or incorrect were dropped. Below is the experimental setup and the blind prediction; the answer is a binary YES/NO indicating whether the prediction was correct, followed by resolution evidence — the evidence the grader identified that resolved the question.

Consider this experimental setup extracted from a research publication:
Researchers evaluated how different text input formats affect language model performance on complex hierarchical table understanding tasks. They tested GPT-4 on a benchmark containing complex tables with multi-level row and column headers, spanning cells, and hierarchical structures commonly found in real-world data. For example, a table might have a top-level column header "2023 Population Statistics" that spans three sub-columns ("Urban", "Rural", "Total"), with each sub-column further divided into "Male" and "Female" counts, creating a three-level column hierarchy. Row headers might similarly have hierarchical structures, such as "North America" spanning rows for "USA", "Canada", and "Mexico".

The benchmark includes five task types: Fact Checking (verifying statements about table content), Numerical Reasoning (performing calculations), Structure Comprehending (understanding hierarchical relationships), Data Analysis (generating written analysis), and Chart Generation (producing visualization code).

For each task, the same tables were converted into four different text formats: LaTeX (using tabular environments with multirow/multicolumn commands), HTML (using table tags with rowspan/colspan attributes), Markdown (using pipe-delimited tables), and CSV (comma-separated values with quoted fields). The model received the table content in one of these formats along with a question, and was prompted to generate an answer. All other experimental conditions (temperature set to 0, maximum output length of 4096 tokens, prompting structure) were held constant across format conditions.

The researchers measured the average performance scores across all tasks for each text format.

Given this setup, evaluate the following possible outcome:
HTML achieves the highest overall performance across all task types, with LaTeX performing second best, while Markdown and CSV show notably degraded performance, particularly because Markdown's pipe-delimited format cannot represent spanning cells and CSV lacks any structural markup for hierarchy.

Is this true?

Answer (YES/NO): NO